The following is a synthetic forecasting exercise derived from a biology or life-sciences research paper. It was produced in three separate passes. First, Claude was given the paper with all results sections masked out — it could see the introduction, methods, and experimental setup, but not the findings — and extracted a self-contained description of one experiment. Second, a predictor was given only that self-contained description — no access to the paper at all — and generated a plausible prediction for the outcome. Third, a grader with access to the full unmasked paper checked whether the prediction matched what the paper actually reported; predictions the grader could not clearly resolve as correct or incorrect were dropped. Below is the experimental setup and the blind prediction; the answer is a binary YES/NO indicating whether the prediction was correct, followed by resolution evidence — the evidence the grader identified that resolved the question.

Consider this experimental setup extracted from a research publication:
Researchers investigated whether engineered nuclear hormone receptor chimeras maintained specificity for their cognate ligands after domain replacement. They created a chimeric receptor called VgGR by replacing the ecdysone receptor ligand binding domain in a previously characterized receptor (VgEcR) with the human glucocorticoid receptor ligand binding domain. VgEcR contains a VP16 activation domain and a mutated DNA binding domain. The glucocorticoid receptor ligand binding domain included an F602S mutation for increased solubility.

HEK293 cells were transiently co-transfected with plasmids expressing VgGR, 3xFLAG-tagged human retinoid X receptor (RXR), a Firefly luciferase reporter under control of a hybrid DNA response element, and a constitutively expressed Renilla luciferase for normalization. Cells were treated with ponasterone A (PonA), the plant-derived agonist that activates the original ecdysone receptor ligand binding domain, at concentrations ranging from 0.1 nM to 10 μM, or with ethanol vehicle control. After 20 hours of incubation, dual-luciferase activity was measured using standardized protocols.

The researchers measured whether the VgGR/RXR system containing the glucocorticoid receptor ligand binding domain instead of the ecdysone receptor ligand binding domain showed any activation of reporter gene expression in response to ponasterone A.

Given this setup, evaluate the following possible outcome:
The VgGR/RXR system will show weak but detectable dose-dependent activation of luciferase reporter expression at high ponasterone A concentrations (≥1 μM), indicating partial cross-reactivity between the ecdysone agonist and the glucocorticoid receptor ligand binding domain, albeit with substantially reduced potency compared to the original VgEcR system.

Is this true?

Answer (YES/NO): NO